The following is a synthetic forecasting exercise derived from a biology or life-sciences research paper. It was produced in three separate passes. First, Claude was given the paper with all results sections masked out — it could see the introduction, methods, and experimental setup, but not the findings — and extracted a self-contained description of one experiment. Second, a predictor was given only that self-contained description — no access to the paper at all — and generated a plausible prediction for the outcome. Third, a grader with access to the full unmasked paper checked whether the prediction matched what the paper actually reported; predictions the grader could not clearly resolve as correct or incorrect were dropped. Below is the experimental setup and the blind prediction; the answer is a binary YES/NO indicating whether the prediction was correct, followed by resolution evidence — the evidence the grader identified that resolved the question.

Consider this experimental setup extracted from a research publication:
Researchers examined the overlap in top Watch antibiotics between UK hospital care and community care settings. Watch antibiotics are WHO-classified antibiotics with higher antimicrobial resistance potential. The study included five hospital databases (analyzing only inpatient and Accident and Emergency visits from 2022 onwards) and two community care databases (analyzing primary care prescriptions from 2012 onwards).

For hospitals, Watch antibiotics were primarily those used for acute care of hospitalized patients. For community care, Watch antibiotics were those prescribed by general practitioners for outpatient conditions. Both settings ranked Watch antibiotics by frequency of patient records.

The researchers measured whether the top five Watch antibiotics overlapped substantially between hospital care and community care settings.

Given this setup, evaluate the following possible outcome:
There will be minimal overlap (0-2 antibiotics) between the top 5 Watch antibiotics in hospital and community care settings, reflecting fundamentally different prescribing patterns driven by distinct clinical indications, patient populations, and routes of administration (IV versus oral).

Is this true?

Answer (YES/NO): YES